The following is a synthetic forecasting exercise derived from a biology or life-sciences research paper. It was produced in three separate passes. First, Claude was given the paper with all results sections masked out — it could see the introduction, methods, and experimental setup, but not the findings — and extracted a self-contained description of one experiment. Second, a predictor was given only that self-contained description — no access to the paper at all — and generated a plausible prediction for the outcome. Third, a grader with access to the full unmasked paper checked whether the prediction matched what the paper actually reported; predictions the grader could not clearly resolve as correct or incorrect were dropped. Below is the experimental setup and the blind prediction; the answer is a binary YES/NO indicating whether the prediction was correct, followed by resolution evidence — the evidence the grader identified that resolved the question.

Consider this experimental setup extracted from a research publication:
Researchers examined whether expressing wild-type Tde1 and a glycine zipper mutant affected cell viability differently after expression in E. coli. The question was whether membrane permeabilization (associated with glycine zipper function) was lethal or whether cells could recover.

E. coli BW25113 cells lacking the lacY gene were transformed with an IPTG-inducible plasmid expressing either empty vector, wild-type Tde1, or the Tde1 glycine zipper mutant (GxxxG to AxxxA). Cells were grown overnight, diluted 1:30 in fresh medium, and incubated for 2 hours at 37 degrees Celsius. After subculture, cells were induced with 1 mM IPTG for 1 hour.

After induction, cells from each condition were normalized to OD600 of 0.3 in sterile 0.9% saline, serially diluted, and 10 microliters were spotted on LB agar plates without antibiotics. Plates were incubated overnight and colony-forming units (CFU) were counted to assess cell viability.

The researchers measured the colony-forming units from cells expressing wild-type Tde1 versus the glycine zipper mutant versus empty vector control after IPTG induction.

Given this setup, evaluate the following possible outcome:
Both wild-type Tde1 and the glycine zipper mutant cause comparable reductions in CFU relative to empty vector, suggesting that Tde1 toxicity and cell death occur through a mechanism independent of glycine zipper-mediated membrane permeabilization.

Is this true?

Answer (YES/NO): NO